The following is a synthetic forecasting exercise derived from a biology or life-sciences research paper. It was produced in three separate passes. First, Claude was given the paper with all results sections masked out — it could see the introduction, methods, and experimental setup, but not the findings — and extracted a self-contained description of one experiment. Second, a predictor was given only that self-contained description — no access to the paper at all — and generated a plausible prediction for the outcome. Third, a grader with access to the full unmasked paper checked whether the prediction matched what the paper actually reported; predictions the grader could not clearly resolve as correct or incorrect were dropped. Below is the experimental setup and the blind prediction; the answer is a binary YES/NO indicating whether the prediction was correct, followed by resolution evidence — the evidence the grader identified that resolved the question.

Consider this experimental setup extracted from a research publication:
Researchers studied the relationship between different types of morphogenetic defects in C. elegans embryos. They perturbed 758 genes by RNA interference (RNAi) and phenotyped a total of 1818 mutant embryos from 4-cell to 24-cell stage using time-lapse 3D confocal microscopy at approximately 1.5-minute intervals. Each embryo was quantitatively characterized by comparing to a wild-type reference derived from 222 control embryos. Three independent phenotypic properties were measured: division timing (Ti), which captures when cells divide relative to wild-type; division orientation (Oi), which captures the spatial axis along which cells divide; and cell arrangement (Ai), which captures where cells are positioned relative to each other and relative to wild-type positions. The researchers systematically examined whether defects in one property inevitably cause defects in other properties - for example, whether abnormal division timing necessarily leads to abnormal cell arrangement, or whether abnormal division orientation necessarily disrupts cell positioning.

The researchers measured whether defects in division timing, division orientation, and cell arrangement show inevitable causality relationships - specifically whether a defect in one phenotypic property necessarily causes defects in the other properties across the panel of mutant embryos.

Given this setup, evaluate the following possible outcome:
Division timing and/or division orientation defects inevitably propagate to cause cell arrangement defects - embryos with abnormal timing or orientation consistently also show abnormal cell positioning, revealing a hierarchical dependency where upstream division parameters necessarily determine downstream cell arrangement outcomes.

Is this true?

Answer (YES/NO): NO